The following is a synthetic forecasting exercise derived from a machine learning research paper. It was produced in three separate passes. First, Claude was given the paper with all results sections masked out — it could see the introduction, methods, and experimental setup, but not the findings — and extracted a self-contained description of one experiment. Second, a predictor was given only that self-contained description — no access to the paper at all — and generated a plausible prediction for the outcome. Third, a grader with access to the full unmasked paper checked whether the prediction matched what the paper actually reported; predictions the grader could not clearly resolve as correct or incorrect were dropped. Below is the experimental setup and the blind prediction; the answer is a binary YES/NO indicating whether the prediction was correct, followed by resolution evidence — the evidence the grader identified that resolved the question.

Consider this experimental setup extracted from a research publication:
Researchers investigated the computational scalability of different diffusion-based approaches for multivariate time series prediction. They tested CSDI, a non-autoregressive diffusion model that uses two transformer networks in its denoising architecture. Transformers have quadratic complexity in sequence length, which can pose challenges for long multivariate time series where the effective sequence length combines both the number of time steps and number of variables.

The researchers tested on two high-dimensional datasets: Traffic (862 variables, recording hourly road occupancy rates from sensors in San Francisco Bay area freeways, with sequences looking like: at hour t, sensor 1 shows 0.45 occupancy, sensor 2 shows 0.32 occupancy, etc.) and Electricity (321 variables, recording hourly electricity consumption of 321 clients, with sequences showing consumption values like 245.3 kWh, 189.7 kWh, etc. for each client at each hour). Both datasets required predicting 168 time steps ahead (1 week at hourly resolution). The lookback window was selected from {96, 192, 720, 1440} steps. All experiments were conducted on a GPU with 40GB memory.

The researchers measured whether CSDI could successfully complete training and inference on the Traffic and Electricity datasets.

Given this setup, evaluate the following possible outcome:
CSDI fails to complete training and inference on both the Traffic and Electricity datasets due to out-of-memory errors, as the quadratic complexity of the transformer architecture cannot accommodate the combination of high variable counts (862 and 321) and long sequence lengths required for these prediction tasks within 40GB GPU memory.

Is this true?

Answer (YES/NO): YES